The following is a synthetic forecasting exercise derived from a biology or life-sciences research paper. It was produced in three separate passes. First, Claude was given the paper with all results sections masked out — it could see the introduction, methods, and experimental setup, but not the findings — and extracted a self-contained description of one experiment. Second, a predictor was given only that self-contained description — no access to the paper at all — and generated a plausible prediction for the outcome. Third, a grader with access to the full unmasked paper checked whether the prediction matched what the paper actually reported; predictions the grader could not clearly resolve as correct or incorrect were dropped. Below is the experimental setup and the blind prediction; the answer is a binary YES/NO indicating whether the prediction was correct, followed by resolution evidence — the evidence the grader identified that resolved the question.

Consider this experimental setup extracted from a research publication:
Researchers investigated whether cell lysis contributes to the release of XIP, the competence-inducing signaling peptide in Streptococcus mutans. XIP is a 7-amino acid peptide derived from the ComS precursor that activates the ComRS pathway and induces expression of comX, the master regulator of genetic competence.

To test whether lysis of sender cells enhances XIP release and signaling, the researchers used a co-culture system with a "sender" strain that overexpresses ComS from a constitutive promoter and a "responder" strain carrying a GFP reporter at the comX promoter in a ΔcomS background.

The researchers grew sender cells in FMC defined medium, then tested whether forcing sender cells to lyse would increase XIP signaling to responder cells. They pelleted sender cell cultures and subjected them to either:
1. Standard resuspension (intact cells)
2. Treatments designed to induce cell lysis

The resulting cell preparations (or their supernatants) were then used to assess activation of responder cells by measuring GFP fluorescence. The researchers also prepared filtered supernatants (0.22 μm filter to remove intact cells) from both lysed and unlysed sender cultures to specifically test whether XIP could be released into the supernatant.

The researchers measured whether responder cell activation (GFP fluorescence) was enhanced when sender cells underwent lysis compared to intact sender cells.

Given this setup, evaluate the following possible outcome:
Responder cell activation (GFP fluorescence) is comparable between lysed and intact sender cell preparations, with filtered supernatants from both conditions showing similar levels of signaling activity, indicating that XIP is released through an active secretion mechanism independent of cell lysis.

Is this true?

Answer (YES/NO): NO